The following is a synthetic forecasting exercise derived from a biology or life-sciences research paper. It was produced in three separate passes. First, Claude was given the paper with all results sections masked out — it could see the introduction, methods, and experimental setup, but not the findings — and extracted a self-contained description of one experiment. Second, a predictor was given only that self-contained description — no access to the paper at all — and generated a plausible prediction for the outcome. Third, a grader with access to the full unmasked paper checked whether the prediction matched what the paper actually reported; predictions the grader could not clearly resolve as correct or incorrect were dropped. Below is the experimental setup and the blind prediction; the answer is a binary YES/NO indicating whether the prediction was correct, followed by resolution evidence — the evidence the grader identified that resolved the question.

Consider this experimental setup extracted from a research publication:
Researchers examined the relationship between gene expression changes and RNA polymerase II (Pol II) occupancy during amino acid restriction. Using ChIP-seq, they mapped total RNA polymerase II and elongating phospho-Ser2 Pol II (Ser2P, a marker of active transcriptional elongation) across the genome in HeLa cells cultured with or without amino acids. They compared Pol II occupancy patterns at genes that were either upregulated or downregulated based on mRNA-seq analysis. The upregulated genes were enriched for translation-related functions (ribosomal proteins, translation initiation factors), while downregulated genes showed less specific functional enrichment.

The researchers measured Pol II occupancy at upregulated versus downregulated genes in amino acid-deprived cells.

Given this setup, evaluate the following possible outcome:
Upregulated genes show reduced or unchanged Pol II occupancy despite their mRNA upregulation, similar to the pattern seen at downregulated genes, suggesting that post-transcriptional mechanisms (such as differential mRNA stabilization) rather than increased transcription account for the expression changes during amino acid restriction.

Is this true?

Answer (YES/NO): NO